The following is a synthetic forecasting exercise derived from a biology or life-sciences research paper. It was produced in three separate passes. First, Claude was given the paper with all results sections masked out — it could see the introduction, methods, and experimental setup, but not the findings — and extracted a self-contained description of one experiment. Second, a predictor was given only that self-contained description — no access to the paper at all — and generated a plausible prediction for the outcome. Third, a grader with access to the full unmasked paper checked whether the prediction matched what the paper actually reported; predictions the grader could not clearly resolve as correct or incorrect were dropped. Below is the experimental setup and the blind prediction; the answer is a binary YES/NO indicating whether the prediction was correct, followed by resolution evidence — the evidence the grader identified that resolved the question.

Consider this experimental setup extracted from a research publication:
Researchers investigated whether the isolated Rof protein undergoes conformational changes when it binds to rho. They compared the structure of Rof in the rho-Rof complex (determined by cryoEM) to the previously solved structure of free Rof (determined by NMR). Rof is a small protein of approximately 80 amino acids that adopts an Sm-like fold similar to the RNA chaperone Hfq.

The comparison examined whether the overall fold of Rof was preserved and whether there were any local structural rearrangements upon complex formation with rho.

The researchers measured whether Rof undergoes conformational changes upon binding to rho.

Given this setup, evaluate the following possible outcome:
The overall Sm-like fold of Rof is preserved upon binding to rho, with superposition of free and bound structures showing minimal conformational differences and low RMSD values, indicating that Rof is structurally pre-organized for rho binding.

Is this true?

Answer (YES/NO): NO